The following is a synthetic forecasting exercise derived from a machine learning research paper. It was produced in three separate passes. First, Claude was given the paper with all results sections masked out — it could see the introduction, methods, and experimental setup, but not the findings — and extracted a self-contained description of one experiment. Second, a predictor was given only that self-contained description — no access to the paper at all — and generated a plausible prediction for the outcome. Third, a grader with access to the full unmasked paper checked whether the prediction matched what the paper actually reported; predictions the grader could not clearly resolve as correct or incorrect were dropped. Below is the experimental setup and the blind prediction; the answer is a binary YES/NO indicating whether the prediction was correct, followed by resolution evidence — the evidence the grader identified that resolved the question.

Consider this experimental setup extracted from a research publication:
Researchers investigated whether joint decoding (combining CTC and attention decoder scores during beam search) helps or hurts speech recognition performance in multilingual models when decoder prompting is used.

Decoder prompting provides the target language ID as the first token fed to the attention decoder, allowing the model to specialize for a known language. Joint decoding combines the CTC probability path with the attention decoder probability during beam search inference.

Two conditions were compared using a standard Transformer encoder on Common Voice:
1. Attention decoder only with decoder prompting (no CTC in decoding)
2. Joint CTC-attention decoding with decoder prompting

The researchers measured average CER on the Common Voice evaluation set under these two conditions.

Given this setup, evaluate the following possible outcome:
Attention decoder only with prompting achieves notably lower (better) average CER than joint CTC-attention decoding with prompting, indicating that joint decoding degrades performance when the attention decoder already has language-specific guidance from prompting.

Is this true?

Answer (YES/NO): YES